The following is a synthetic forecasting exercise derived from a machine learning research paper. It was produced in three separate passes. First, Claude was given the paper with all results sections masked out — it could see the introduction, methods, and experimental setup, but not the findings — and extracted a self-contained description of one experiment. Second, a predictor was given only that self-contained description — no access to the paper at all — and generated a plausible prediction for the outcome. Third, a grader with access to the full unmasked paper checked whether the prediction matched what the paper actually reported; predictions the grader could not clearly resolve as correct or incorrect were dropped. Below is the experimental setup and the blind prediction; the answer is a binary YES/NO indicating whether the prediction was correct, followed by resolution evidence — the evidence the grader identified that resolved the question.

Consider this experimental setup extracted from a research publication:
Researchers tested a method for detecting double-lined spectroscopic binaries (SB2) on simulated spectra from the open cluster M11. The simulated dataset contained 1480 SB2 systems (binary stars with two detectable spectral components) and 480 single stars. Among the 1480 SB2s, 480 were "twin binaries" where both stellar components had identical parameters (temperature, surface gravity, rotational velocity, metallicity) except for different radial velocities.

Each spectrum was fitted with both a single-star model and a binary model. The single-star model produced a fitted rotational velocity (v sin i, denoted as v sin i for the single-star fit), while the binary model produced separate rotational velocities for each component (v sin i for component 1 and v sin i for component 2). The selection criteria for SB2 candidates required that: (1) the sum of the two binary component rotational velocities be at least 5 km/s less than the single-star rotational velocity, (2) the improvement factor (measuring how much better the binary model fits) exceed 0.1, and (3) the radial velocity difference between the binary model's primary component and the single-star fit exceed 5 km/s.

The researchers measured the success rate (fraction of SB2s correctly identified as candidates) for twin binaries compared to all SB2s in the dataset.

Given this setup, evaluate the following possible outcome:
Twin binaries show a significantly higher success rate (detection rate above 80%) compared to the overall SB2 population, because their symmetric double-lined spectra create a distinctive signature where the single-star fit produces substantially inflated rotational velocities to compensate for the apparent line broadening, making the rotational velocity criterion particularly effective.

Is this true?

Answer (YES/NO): NO